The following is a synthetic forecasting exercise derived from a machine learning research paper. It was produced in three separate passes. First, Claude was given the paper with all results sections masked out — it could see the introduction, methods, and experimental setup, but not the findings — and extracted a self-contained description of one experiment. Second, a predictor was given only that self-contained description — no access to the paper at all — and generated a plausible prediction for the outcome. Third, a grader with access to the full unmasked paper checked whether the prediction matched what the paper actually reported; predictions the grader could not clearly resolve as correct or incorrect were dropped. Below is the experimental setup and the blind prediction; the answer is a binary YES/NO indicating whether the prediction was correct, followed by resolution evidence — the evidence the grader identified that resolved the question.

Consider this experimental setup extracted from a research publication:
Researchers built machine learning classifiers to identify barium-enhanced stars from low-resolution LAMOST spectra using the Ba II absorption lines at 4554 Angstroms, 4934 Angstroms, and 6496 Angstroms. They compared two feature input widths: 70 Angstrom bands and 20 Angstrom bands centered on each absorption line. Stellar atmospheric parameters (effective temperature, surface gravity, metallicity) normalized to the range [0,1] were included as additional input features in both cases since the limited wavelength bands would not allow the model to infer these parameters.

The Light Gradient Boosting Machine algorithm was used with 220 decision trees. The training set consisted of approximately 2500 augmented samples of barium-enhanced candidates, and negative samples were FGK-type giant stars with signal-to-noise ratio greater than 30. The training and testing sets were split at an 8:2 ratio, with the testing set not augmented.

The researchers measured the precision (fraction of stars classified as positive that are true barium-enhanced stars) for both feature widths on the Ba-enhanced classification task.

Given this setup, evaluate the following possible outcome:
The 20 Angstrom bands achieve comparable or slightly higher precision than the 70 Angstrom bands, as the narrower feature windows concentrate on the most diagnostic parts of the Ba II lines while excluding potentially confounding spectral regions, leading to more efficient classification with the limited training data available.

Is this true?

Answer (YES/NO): YES